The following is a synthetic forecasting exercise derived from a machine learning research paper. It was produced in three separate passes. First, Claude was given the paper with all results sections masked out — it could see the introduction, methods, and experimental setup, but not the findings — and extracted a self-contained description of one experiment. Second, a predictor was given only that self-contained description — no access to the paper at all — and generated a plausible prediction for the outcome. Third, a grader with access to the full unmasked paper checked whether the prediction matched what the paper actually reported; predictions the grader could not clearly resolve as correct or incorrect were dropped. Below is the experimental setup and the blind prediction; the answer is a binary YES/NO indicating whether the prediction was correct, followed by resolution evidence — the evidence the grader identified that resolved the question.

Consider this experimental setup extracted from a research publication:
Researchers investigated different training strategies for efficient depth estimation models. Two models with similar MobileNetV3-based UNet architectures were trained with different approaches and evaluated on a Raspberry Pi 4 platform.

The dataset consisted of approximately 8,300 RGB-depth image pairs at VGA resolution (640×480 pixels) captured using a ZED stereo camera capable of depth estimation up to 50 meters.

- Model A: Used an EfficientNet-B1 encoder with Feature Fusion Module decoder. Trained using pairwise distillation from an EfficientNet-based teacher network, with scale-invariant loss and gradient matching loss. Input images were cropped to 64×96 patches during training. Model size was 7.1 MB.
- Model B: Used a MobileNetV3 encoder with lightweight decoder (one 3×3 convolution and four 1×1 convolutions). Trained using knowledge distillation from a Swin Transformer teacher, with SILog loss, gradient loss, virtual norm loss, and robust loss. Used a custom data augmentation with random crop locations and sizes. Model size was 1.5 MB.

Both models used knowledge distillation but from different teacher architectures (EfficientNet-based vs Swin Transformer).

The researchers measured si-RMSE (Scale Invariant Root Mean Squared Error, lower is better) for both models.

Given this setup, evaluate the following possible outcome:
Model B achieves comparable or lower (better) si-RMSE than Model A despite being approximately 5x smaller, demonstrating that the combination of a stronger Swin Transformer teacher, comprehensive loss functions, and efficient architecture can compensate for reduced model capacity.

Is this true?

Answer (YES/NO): YES